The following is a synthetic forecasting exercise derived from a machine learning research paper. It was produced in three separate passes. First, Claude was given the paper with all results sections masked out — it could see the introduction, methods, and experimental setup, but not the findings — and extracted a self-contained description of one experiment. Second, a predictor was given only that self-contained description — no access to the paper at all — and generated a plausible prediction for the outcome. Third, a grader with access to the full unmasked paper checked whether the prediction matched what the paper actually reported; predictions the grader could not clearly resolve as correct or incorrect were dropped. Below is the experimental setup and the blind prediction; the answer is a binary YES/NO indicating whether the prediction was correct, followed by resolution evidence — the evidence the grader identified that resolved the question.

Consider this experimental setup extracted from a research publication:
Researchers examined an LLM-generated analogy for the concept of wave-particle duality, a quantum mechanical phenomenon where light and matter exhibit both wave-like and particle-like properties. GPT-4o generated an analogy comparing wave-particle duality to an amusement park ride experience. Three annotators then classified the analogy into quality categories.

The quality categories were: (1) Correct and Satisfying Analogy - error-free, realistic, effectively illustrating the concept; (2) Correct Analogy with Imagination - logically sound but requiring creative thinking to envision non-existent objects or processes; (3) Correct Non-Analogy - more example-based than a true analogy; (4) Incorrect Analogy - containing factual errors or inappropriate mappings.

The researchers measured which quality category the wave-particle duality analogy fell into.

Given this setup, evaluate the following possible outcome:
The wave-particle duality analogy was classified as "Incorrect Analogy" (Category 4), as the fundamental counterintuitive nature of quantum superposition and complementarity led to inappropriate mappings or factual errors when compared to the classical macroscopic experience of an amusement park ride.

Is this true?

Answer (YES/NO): NO